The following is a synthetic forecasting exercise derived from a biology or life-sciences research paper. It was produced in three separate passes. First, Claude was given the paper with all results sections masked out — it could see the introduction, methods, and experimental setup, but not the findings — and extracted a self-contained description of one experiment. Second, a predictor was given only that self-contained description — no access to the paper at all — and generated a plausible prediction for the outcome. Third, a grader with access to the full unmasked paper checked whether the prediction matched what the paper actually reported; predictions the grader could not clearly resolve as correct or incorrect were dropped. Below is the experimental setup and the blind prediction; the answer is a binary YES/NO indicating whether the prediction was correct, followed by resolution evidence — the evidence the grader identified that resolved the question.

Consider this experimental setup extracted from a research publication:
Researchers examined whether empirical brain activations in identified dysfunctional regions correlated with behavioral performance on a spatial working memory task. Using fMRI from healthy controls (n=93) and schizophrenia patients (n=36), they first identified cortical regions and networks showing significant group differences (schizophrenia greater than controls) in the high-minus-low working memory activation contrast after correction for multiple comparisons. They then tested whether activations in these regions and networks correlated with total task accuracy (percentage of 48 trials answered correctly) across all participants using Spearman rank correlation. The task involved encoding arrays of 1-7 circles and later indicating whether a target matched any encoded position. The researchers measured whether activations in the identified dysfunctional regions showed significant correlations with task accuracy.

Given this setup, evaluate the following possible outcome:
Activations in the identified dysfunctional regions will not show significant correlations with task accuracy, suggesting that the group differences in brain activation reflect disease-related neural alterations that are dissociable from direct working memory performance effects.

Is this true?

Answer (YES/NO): NO